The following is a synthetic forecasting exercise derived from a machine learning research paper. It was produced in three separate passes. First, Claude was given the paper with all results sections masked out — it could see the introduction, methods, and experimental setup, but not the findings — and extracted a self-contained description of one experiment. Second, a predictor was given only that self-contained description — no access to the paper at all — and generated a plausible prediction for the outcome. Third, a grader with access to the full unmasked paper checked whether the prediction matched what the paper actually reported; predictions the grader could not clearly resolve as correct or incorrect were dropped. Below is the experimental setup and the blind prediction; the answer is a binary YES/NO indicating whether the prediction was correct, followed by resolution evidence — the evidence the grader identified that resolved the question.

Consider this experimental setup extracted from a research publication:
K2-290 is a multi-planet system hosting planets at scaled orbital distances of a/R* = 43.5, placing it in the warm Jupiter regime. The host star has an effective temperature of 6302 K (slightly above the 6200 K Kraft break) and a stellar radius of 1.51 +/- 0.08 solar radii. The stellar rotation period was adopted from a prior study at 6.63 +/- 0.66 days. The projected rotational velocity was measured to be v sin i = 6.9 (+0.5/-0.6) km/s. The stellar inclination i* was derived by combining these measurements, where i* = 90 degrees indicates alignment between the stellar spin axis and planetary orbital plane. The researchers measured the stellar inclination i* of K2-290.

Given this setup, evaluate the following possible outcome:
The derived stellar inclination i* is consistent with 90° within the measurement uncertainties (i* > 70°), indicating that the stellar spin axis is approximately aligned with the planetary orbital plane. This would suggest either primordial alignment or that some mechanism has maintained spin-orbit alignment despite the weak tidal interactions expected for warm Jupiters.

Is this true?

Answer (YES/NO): NO